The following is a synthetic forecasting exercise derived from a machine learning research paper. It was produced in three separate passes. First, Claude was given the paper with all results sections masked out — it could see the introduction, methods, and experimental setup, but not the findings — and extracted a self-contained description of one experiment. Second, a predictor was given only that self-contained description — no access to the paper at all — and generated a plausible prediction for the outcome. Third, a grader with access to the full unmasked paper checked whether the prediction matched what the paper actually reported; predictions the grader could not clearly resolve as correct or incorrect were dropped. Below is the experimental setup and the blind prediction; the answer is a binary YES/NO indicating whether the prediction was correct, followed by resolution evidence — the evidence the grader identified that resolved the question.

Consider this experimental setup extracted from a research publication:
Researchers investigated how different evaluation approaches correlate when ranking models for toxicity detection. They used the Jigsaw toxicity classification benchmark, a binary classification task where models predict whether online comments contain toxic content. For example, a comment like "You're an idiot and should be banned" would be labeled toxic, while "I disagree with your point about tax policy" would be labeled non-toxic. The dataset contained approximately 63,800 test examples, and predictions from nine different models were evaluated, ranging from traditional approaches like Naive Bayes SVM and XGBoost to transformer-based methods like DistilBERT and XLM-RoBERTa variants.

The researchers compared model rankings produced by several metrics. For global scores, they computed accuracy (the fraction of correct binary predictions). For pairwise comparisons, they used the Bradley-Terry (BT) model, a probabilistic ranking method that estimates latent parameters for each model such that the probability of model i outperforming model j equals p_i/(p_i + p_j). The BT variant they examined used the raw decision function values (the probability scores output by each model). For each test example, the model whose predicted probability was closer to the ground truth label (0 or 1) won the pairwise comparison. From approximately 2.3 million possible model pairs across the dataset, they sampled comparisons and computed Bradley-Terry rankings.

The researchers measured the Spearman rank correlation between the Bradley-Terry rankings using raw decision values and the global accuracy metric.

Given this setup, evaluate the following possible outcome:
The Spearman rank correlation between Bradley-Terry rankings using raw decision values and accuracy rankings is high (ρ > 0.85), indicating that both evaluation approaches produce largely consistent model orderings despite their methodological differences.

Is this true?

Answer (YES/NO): NO